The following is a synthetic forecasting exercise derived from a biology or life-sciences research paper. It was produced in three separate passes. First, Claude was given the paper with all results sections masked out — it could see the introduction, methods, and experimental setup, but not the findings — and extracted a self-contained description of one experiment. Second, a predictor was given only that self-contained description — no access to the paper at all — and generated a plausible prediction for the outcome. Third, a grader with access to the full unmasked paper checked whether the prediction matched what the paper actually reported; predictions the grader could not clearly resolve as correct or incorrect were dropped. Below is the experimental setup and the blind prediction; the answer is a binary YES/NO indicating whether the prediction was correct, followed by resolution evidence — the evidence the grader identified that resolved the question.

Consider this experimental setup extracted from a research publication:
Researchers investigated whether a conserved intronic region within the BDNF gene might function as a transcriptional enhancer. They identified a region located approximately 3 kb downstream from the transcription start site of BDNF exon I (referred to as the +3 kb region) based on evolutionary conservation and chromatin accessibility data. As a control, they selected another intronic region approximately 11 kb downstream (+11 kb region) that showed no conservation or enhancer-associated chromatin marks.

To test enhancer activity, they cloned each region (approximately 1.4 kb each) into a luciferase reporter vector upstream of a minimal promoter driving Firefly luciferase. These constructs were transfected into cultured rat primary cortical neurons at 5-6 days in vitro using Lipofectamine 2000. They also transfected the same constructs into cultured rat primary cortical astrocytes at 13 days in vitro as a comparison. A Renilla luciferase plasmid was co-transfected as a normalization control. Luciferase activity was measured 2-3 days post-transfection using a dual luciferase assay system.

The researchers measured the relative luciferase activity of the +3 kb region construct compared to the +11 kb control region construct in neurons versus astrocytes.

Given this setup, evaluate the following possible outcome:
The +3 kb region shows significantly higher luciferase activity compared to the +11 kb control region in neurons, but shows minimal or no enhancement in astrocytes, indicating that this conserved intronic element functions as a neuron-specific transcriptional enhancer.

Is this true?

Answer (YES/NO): NO